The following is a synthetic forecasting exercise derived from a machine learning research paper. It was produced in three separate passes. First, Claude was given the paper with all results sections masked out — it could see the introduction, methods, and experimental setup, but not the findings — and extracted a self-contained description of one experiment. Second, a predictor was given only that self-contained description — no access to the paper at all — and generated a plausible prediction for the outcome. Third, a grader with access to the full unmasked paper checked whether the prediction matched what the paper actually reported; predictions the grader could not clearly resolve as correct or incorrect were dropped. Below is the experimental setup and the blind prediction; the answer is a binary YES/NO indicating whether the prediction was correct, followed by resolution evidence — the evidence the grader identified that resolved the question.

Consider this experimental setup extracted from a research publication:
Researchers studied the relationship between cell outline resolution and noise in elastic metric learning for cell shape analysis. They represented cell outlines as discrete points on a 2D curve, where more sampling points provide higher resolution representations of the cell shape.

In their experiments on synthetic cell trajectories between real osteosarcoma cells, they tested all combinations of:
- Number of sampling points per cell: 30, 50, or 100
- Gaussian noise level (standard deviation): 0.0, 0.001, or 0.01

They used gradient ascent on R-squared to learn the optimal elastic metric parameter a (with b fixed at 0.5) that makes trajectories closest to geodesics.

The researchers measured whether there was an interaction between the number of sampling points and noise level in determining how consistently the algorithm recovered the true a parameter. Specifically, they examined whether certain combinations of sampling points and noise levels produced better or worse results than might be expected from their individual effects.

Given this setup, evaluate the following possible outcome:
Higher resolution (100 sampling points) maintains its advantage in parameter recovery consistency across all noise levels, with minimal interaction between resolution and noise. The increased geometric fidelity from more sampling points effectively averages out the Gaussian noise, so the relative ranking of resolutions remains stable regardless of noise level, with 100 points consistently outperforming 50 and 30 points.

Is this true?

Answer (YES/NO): NO